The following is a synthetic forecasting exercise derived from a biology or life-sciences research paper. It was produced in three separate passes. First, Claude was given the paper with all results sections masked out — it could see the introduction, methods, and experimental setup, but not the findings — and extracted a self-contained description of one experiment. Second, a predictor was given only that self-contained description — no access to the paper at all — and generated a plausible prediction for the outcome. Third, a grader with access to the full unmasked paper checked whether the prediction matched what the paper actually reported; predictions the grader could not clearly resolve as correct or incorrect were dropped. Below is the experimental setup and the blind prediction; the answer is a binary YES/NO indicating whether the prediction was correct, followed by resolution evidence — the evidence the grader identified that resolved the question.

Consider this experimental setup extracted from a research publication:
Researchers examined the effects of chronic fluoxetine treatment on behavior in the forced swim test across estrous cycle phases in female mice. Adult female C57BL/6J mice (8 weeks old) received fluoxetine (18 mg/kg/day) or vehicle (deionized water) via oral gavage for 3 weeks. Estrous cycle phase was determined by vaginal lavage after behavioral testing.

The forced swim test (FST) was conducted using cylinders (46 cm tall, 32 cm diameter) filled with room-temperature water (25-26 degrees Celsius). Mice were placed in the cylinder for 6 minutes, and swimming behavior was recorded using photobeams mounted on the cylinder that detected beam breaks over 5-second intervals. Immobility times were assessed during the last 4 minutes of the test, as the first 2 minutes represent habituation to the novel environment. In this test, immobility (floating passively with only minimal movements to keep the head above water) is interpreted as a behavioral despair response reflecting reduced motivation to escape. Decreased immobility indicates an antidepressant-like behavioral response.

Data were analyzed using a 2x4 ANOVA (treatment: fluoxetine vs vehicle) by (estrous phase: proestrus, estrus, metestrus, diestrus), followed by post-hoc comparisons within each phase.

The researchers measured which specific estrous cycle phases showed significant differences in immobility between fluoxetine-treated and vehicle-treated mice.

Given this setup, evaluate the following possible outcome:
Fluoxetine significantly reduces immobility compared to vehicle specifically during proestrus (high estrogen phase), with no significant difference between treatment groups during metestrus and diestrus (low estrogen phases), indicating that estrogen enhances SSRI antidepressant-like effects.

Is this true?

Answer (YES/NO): NO